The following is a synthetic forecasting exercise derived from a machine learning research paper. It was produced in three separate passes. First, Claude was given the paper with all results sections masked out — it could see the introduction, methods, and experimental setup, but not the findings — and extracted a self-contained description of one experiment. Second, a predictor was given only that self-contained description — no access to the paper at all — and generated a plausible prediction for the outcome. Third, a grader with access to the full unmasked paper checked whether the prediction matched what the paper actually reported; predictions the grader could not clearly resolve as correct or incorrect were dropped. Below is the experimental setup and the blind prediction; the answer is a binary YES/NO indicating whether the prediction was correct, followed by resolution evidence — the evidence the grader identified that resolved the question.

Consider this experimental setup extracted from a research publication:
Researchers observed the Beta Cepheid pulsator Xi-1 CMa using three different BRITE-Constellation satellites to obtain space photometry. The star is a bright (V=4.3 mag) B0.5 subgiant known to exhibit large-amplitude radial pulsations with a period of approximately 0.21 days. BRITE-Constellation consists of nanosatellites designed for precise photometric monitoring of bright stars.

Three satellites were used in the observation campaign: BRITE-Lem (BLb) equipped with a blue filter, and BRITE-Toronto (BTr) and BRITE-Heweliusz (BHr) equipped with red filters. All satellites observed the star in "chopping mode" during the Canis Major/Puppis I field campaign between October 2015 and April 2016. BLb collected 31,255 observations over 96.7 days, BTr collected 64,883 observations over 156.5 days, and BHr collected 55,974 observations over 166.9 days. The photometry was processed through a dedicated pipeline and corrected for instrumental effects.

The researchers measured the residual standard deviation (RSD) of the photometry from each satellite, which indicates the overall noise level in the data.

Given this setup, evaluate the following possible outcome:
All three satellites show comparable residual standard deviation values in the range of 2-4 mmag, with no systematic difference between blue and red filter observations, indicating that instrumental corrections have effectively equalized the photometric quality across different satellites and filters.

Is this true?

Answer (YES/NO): NO